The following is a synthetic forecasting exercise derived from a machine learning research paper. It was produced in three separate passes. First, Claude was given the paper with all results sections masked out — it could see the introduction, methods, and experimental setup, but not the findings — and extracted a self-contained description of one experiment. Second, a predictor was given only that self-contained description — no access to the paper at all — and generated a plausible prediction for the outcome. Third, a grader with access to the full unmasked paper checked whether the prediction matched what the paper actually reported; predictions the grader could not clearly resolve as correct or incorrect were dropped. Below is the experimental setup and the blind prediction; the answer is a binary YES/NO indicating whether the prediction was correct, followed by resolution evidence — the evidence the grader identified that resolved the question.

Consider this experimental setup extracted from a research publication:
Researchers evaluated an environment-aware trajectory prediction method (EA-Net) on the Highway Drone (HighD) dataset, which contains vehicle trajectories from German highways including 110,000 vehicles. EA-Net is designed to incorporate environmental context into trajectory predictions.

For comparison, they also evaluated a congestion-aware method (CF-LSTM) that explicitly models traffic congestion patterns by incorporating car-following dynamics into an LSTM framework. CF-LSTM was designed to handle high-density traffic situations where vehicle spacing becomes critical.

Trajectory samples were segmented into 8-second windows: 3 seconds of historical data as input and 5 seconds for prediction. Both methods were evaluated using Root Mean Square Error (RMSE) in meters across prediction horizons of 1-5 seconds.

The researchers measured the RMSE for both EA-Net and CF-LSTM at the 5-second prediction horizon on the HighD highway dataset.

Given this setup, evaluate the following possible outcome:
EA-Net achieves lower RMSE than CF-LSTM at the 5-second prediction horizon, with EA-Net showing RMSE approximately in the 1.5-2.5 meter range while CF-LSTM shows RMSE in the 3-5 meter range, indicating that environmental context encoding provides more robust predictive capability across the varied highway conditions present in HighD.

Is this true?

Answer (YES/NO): NO